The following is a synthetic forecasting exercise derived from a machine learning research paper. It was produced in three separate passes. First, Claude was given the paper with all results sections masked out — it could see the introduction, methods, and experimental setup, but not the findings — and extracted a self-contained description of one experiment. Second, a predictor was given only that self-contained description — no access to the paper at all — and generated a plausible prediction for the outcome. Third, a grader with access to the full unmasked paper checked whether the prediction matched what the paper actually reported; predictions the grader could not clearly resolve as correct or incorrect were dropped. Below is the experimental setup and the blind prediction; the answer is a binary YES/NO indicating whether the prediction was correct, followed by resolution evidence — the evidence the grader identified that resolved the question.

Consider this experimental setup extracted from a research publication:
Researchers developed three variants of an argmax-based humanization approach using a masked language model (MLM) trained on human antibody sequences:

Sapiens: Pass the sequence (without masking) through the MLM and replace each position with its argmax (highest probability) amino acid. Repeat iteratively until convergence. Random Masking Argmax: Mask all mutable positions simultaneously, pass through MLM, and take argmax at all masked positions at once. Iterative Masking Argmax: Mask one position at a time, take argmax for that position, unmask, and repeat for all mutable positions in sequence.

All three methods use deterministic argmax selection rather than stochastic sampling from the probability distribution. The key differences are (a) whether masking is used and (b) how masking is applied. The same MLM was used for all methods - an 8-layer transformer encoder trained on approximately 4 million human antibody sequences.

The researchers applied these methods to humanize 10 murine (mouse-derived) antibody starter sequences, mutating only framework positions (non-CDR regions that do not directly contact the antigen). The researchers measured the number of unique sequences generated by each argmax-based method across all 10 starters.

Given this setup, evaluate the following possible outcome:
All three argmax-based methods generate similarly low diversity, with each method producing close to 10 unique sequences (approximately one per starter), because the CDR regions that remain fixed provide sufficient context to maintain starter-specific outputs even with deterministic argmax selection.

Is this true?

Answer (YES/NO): NO